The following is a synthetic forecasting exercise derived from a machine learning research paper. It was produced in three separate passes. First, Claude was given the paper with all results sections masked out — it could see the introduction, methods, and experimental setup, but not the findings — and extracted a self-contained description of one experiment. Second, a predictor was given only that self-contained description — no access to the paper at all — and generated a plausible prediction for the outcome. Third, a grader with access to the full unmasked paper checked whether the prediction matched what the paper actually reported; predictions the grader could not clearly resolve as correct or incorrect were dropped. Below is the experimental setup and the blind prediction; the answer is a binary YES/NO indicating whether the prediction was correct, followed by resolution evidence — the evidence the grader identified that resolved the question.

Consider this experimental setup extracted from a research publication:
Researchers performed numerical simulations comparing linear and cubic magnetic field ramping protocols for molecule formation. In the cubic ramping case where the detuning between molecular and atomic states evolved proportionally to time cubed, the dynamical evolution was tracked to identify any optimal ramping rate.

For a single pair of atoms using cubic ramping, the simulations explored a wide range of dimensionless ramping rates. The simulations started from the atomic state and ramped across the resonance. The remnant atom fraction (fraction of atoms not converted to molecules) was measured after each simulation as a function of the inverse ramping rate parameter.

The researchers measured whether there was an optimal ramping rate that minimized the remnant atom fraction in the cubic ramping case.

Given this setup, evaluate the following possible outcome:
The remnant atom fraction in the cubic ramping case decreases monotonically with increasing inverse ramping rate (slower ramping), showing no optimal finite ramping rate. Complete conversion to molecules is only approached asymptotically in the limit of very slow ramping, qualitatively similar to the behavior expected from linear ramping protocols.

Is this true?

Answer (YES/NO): NO